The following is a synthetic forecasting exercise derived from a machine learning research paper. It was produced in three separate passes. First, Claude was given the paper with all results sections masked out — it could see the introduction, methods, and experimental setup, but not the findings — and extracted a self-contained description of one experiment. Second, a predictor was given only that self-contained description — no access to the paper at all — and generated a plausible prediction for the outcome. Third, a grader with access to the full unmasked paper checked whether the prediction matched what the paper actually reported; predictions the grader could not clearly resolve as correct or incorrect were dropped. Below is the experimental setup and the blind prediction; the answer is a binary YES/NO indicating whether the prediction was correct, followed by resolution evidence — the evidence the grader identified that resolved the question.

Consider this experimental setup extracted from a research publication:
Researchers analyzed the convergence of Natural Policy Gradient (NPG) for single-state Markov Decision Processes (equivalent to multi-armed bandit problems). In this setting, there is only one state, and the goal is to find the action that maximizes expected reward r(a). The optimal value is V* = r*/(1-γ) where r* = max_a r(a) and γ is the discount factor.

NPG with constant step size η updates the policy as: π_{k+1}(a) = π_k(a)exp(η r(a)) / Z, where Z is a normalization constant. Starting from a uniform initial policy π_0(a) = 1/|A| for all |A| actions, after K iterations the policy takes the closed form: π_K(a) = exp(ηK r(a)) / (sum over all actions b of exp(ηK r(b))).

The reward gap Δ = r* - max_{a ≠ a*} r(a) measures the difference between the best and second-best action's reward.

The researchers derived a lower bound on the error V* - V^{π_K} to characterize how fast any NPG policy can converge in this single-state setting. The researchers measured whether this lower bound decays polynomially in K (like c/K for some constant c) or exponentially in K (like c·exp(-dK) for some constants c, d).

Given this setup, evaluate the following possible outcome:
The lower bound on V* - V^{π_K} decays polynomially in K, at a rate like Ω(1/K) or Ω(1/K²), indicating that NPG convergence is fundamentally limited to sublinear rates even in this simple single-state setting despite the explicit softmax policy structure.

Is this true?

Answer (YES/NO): NO